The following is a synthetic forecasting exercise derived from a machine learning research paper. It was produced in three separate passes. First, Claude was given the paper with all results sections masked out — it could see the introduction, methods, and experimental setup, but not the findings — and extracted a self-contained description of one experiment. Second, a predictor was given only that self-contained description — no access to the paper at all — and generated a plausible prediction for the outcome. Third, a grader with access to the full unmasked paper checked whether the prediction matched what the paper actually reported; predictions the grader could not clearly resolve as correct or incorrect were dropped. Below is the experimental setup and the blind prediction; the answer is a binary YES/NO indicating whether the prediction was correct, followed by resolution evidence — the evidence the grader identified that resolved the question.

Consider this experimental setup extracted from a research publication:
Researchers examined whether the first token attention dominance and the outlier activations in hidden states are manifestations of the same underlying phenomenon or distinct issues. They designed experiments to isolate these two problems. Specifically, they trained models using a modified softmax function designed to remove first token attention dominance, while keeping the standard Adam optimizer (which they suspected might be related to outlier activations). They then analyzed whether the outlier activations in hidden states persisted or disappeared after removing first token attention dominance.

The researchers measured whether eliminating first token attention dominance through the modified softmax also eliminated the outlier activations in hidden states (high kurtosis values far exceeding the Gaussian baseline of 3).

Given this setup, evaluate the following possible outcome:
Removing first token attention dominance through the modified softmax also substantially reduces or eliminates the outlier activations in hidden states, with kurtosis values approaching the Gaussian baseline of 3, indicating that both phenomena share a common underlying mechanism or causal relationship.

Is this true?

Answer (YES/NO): NO